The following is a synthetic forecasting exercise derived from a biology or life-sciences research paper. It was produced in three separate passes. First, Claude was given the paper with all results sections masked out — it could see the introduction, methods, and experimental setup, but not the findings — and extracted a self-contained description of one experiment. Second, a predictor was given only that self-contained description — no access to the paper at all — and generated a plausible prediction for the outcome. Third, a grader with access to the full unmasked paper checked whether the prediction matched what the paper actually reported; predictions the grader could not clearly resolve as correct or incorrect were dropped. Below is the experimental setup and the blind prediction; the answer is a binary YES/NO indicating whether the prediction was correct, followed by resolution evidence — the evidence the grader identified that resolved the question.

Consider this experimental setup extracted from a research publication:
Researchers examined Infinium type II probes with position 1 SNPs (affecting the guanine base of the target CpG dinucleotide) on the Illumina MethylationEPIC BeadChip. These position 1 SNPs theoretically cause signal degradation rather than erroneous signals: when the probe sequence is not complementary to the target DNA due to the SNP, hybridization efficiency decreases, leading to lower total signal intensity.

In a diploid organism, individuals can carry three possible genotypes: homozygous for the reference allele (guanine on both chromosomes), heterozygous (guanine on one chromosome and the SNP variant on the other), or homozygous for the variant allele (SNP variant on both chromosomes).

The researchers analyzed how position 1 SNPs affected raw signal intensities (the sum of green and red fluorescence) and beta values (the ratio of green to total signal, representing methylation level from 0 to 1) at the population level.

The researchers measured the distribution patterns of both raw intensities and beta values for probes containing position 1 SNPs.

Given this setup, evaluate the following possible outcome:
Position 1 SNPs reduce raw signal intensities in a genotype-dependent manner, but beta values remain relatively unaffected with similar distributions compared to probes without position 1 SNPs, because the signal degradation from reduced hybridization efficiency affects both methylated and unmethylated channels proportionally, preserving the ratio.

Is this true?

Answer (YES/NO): NO